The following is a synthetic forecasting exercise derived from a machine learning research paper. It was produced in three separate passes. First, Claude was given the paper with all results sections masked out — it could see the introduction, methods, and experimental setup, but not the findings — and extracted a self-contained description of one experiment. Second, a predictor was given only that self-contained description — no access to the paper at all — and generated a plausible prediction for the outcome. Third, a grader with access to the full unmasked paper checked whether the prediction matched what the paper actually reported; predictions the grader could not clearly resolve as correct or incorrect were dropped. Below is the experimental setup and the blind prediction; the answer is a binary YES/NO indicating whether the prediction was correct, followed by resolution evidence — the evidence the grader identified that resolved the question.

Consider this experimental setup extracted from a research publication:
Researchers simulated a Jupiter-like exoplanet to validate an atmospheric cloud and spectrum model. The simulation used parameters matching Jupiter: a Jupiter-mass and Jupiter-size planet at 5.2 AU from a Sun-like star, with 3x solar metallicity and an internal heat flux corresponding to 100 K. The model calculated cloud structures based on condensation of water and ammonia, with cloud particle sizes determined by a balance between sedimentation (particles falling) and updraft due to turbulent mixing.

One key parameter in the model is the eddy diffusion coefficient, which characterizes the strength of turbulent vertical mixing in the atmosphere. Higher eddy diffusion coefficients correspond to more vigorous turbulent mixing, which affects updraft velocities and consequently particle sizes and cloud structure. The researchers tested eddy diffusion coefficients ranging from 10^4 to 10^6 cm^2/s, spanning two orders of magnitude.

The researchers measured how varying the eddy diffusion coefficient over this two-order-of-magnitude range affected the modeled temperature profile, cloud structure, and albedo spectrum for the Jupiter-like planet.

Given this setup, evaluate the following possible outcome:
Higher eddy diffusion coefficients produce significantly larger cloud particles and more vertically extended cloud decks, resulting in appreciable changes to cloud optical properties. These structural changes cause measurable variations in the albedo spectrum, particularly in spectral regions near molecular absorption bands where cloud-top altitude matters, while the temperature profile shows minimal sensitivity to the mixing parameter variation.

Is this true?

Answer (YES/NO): NO